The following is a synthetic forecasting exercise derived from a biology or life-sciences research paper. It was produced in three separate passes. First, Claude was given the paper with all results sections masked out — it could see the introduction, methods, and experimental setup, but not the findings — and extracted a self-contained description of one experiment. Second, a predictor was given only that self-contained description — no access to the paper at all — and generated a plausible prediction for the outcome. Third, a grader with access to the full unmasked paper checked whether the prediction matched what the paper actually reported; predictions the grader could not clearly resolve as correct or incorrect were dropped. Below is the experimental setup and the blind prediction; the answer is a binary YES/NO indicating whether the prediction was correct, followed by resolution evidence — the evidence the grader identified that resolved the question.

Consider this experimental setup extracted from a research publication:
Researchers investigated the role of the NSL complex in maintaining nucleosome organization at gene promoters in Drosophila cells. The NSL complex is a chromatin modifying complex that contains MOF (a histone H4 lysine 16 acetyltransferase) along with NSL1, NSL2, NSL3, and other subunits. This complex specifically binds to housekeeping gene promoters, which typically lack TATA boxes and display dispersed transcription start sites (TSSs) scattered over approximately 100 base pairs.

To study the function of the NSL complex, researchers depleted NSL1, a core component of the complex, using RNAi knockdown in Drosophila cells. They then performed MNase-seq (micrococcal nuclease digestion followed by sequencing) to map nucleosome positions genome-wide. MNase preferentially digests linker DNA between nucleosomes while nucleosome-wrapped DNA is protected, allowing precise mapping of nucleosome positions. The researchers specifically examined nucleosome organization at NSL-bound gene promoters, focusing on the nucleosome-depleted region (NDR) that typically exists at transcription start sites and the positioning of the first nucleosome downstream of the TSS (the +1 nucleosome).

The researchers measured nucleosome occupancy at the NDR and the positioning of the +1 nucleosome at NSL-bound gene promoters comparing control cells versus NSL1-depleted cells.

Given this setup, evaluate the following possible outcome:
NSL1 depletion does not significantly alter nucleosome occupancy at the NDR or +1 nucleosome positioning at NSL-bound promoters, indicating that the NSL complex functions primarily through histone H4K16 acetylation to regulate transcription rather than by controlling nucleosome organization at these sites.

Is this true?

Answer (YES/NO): NO